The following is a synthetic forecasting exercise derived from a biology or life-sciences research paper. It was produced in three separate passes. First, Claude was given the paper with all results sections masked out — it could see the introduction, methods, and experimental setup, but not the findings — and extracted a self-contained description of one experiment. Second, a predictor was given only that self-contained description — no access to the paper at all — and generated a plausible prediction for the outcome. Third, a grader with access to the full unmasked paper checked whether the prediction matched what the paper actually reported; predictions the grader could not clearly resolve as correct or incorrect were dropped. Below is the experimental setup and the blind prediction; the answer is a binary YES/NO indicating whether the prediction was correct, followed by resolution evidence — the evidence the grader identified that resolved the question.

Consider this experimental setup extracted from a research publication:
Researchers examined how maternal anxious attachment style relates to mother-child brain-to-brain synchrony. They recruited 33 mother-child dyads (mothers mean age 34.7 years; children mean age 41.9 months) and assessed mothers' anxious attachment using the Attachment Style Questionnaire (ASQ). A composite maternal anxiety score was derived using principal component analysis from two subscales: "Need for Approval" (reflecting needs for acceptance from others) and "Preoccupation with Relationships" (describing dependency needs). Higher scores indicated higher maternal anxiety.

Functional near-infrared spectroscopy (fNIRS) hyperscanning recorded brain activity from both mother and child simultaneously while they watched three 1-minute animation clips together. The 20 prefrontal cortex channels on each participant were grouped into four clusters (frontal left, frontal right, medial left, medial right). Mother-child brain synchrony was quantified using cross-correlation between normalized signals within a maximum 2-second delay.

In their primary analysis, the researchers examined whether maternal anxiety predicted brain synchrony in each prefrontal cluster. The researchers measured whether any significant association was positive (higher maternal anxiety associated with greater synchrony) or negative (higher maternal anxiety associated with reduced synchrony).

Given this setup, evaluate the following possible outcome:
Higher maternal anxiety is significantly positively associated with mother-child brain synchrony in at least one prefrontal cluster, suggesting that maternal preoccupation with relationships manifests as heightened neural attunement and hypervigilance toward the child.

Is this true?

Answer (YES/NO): NO